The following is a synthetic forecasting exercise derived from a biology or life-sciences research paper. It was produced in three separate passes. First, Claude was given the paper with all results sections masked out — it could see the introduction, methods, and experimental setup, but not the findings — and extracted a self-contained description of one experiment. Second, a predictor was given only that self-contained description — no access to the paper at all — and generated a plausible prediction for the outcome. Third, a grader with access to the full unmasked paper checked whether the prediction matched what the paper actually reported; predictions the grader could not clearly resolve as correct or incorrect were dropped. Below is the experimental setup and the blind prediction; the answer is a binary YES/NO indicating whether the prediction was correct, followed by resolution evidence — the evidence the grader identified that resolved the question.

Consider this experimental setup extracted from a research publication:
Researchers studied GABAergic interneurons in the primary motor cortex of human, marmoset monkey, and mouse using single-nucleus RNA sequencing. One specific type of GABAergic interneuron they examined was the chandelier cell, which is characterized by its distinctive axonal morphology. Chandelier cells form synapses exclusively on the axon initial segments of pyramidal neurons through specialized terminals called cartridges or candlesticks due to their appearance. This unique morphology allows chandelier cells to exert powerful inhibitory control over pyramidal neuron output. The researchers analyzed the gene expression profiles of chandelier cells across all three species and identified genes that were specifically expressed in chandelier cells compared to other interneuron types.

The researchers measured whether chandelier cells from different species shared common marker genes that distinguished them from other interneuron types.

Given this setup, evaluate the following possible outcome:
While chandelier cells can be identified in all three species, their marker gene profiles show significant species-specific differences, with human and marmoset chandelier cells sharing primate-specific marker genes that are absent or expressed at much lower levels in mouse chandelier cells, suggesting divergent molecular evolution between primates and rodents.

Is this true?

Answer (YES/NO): YES